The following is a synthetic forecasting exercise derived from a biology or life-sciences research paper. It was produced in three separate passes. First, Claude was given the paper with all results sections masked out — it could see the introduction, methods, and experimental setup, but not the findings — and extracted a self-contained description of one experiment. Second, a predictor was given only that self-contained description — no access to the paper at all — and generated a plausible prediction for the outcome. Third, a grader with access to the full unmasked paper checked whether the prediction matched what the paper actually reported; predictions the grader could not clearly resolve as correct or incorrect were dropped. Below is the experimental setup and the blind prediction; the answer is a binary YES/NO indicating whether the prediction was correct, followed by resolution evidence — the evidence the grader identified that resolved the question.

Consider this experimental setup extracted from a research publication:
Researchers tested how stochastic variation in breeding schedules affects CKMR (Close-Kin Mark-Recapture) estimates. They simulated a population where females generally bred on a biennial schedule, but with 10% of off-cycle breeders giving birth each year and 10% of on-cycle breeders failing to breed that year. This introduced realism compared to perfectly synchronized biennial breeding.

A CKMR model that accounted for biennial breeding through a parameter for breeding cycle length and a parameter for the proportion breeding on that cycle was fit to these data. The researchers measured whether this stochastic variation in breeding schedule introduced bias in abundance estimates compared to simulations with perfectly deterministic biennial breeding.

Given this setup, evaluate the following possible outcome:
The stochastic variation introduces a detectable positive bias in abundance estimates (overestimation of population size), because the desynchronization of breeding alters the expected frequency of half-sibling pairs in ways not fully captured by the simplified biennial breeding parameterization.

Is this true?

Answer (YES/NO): NO